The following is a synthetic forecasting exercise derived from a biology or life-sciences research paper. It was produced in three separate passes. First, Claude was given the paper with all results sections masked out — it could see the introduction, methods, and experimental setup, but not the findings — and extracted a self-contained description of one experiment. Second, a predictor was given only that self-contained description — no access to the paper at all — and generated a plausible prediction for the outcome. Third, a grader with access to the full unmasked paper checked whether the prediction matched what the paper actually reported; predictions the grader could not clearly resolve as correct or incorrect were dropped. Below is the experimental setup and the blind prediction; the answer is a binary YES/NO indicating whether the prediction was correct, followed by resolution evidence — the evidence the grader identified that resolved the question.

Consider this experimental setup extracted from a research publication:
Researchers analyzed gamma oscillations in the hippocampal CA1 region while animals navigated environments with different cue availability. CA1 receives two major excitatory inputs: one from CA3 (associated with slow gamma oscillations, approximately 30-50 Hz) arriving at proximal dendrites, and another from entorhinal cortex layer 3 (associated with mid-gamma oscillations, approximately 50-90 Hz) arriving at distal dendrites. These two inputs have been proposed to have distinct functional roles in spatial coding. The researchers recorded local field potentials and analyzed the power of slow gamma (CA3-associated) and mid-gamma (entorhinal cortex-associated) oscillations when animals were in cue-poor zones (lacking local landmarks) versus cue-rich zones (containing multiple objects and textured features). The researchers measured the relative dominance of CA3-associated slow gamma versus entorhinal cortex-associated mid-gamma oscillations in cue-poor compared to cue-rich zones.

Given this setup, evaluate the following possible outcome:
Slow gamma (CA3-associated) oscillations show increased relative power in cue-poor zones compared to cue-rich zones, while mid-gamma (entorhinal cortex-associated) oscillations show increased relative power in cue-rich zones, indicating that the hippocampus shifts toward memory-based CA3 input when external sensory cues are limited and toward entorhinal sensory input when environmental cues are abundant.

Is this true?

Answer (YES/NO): YES